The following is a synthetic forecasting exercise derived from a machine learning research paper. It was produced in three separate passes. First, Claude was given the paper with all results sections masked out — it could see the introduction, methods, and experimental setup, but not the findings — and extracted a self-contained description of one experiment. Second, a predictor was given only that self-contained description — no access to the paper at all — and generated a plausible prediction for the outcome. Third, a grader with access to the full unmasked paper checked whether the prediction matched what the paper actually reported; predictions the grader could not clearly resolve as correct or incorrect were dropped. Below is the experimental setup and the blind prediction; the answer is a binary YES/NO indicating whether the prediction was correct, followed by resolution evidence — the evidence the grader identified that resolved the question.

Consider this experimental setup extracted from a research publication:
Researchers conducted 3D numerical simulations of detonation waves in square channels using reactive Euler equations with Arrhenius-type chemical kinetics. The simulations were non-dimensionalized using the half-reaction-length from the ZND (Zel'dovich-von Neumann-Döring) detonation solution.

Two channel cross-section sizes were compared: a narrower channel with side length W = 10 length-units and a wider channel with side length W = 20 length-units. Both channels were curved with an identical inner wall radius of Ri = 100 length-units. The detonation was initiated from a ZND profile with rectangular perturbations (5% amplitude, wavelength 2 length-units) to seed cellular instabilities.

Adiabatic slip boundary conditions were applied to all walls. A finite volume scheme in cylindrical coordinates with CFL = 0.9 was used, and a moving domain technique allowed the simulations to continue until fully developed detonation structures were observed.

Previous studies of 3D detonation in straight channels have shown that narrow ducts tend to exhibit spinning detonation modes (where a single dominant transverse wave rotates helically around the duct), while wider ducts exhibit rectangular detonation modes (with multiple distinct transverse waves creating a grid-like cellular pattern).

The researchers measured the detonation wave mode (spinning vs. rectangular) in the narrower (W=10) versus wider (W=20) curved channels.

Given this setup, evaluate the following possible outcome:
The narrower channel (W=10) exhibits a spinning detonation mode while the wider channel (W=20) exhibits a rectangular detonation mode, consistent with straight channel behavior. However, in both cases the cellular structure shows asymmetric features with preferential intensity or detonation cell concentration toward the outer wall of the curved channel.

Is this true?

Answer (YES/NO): NO